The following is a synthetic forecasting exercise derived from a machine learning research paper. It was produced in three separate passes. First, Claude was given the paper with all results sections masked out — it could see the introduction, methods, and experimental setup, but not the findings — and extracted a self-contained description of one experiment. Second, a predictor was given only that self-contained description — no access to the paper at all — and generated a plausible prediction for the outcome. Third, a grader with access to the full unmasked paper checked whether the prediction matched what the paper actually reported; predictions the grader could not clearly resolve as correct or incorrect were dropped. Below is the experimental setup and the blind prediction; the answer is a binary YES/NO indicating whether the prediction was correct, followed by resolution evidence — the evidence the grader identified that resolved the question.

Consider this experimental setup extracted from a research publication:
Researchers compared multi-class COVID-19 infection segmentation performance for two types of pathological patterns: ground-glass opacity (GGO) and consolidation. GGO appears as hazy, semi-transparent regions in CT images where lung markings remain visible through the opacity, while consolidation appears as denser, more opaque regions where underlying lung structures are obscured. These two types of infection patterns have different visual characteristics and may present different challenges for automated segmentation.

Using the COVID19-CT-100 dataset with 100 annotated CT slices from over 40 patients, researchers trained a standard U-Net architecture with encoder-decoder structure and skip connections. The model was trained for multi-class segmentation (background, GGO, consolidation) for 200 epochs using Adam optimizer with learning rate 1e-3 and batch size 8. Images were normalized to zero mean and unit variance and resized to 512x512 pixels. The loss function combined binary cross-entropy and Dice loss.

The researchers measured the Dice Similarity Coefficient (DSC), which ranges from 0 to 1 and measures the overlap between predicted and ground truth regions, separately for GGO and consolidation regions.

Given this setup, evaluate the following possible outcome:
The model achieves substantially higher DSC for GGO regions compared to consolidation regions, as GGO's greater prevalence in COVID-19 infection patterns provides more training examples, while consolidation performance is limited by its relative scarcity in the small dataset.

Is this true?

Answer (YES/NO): NO